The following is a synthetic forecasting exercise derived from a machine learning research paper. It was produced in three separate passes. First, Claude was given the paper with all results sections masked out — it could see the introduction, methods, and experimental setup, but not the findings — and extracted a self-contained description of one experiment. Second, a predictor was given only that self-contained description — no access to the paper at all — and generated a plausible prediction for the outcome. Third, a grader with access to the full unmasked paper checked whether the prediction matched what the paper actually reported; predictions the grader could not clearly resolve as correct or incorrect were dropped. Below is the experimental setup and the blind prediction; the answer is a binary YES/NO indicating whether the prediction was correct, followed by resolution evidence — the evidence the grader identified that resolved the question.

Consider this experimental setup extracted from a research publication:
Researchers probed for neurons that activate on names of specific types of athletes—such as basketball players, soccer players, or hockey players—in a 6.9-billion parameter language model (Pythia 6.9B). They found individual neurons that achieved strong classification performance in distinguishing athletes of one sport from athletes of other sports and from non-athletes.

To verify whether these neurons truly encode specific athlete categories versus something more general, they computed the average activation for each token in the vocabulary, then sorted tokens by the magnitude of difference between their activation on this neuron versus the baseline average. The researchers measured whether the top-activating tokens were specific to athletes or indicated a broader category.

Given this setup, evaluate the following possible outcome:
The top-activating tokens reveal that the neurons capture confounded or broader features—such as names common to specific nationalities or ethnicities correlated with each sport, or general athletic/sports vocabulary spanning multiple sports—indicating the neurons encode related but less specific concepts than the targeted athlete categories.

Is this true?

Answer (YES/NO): YES